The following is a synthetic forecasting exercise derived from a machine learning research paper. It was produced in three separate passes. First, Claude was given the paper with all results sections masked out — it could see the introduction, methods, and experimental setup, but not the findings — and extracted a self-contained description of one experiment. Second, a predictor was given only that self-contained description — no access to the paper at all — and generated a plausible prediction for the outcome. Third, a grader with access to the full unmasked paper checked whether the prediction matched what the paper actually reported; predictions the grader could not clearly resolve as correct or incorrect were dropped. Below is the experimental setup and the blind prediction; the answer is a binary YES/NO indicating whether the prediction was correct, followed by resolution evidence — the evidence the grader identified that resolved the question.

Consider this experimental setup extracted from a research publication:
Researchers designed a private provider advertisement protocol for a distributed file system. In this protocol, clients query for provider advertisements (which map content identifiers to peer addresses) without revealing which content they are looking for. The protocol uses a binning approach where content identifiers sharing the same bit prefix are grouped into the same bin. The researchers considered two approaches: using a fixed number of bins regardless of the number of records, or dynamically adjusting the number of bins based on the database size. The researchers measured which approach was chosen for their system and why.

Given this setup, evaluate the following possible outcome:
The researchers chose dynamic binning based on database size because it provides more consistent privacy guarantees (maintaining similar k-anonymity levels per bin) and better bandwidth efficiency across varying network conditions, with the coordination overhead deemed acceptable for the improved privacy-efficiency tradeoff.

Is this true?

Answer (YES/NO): NO